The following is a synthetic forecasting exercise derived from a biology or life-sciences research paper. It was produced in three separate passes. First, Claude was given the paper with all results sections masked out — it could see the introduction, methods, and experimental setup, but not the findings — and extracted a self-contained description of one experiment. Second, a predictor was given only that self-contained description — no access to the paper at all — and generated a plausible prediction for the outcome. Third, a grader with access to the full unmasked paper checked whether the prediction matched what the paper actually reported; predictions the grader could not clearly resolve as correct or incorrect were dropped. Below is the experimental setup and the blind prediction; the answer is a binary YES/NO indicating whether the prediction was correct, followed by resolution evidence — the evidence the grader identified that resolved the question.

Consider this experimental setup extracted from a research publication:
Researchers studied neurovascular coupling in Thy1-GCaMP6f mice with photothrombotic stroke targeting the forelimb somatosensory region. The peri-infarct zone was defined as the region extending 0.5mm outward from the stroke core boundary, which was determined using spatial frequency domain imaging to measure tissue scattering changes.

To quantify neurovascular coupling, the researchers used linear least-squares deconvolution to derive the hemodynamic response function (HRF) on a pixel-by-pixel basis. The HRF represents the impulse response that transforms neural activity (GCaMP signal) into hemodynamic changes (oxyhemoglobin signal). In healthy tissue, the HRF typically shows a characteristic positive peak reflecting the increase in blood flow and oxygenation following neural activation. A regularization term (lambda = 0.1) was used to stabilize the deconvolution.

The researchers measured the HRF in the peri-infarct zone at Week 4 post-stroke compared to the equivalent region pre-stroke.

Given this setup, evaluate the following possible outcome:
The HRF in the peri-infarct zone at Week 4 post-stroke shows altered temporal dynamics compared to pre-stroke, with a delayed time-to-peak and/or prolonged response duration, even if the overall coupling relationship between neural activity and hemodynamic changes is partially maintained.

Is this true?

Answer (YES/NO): NO